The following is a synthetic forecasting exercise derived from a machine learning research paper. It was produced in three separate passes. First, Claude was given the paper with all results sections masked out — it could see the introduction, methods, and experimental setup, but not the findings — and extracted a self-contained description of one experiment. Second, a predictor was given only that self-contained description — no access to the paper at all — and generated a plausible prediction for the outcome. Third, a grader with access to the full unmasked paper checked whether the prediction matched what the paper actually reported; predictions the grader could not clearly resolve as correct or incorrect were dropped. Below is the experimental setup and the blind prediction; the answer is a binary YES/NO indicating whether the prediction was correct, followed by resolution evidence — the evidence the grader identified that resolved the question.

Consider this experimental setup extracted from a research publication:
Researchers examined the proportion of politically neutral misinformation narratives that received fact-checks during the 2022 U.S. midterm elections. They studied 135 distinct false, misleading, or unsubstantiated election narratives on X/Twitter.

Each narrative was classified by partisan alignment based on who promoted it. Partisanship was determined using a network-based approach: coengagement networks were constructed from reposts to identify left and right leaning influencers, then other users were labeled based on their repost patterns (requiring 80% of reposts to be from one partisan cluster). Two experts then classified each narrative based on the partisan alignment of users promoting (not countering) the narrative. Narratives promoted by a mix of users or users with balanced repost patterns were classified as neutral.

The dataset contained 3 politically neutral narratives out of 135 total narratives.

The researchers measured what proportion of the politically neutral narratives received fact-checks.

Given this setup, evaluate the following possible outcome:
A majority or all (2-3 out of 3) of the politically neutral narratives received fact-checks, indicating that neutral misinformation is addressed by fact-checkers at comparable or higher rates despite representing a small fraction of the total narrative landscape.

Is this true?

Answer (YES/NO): NO